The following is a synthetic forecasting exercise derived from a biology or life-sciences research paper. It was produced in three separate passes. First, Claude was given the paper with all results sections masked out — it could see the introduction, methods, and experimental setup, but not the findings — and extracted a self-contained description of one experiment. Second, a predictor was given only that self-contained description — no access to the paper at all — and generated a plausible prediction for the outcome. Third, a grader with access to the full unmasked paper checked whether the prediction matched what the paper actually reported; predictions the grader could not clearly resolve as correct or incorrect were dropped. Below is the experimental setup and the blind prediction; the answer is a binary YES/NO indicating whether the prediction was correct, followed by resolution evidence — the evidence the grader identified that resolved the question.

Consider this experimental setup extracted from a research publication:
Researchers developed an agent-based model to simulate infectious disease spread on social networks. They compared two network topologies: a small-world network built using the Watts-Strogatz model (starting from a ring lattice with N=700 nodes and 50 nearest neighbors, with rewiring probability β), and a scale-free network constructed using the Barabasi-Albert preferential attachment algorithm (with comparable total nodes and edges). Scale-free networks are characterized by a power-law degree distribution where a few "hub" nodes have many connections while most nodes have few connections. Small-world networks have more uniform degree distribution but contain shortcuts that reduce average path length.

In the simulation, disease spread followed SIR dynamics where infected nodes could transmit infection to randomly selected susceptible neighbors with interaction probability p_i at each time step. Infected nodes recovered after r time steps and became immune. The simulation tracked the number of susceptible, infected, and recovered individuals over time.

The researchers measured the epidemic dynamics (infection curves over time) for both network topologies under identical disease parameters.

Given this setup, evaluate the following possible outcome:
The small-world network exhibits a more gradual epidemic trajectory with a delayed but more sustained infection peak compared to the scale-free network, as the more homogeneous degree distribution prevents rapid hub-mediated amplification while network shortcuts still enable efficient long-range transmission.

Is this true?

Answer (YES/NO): NO